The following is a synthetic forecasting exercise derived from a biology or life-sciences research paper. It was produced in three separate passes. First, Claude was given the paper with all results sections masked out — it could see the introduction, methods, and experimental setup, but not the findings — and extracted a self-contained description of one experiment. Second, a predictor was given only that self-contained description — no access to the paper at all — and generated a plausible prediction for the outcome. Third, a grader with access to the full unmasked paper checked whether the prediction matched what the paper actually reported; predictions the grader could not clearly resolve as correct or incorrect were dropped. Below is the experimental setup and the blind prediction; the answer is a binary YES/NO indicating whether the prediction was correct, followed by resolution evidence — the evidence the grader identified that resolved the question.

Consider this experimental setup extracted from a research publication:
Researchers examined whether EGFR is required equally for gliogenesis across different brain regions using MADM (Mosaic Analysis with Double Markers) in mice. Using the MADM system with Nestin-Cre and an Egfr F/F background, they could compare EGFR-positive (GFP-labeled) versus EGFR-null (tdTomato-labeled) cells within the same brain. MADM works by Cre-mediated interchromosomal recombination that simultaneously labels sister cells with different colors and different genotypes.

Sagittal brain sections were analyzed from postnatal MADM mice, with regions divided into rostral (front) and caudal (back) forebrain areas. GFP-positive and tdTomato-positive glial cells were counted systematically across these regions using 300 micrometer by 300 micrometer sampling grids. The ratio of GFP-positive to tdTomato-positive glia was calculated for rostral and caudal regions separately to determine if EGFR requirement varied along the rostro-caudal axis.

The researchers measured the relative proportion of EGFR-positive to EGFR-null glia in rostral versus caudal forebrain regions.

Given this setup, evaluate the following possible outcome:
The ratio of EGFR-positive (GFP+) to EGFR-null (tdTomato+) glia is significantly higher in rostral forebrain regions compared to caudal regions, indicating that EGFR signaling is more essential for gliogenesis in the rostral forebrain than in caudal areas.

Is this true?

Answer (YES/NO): NO